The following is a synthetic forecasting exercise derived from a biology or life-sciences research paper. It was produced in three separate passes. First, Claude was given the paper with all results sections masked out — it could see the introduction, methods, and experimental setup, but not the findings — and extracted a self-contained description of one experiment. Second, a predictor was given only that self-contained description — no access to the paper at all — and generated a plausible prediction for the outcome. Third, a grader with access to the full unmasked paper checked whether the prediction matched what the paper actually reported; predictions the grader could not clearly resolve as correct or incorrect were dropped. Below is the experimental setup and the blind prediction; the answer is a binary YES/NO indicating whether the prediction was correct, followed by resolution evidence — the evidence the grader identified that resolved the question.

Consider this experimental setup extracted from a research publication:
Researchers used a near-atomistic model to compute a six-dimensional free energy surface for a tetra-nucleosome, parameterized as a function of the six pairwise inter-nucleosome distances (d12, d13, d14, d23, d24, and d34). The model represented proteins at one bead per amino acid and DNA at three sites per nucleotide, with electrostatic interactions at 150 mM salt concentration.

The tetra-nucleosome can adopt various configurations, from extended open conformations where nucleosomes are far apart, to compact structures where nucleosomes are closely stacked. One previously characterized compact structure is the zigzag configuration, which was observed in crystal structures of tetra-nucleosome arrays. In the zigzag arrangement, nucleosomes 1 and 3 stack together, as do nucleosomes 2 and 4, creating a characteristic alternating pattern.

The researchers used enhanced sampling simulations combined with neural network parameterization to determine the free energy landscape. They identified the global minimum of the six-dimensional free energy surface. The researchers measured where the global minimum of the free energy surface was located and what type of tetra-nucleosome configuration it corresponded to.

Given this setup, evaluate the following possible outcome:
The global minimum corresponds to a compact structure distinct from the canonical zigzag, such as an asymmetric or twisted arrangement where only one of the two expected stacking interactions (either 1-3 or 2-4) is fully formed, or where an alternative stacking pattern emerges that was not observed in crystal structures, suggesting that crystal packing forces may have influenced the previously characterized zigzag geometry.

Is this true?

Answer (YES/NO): NO